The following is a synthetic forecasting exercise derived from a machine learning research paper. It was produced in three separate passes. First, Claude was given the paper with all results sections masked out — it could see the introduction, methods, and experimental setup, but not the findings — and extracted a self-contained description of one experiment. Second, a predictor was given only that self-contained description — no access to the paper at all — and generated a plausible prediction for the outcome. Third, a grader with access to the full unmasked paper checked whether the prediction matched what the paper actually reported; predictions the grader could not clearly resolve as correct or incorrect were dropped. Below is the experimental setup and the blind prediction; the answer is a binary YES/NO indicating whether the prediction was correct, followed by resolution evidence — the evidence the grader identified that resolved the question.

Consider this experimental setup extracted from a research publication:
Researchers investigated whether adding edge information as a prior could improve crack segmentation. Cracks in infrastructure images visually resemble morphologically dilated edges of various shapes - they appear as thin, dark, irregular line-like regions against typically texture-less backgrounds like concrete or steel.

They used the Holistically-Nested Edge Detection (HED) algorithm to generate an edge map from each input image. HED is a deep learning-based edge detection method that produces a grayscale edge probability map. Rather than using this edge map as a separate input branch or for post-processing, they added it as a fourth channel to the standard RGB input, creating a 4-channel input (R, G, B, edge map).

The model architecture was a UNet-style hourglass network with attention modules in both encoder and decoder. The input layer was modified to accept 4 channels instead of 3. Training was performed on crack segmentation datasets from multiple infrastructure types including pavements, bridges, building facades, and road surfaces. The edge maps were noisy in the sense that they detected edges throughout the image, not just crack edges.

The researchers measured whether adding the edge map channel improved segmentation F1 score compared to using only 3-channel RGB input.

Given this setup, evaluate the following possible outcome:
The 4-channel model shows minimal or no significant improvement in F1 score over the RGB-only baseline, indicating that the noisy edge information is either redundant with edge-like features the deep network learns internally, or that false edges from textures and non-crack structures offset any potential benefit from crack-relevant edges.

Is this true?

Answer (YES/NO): YES